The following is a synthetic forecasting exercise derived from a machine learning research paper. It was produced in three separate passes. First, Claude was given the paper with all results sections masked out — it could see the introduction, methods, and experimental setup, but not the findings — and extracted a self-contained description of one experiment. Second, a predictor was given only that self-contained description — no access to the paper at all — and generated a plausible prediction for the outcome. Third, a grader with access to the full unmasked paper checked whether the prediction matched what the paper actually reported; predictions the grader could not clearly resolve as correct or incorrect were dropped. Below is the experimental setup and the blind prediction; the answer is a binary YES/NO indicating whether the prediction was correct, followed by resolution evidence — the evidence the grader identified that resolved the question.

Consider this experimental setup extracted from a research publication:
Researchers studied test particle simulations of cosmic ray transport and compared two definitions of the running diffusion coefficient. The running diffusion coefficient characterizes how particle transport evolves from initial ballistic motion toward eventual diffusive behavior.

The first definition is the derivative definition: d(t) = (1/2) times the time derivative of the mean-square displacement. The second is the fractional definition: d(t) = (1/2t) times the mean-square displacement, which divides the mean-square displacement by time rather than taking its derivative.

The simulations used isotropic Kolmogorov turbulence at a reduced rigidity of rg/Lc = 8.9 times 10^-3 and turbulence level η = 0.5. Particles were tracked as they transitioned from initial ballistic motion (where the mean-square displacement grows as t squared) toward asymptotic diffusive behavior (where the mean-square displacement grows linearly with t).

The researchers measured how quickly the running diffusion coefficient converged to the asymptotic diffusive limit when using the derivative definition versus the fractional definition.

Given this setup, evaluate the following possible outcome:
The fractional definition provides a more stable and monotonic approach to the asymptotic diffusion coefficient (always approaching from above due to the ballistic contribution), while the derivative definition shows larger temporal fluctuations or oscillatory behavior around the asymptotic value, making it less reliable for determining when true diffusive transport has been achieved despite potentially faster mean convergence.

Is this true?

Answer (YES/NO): NO